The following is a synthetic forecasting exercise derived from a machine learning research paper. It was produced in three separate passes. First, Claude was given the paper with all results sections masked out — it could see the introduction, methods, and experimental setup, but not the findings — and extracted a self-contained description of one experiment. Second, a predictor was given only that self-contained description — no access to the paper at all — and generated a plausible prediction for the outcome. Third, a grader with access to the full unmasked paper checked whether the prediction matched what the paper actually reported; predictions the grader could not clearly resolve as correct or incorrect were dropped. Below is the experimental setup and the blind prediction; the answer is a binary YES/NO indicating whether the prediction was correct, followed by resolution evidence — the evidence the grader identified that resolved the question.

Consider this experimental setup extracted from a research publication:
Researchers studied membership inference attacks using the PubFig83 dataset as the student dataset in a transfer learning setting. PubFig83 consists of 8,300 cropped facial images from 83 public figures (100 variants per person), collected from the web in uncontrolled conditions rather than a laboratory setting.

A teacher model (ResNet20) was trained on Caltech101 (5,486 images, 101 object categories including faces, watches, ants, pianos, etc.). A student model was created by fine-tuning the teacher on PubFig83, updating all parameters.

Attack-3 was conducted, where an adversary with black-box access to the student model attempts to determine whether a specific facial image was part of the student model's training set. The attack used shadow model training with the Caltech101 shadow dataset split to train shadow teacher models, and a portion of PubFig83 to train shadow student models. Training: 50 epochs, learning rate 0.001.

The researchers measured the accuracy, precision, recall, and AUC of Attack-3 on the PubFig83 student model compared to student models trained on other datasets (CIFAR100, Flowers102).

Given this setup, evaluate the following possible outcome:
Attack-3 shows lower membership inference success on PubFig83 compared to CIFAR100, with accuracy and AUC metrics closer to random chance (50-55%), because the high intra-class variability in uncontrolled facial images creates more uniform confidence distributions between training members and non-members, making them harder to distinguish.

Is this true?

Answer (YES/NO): NO